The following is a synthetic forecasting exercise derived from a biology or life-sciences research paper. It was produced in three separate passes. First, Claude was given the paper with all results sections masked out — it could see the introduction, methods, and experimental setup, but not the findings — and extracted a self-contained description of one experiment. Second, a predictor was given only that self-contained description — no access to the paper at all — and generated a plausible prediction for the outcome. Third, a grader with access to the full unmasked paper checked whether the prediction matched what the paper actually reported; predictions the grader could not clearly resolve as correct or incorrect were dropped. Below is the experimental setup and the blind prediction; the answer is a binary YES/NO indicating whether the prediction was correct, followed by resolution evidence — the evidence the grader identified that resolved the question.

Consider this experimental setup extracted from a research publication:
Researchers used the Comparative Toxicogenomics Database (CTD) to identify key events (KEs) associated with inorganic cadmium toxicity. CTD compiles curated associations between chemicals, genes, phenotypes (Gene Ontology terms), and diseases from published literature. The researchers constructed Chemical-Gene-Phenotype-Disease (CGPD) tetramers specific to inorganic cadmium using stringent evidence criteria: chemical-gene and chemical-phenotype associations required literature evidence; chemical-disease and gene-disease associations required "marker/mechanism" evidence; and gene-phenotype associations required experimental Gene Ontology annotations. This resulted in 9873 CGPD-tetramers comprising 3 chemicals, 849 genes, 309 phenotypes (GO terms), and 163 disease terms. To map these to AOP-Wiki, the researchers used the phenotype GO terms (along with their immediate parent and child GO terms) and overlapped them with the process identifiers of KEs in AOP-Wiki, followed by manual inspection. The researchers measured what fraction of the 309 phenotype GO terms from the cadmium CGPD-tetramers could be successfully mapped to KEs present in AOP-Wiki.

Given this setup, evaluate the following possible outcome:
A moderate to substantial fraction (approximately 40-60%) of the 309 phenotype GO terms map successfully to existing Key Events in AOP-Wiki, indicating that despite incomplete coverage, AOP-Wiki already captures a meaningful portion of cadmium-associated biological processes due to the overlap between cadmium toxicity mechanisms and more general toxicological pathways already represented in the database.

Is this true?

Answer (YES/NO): NO